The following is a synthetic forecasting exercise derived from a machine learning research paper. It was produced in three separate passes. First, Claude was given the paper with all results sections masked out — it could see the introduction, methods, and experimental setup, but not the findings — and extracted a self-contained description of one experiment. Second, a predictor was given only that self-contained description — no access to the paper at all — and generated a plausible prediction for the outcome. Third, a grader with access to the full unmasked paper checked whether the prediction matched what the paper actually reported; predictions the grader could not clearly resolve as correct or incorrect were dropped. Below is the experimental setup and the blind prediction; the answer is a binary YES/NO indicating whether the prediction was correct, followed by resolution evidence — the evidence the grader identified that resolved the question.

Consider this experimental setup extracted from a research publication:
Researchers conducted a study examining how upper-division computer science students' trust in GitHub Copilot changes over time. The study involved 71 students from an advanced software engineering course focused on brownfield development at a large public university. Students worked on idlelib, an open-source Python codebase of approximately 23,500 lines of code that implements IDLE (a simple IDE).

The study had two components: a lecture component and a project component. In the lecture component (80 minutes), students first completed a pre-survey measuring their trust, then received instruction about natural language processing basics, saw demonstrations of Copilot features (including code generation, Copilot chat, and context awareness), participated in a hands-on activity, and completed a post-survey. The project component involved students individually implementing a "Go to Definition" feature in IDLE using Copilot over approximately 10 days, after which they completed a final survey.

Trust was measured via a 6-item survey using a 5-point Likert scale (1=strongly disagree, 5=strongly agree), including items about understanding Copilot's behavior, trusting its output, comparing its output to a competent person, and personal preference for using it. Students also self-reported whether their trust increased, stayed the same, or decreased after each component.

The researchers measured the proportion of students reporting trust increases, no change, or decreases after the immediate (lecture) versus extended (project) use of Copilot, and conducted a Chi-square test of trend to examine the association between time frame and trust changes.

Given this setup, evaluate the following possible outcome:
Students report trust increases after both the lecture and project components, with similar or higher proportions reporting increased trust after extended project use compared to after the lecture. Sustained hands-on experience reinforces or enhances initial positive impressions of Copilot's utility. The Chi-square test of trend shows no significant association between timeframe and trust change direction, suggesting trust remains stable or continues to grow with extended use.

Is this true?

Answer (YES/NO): NO